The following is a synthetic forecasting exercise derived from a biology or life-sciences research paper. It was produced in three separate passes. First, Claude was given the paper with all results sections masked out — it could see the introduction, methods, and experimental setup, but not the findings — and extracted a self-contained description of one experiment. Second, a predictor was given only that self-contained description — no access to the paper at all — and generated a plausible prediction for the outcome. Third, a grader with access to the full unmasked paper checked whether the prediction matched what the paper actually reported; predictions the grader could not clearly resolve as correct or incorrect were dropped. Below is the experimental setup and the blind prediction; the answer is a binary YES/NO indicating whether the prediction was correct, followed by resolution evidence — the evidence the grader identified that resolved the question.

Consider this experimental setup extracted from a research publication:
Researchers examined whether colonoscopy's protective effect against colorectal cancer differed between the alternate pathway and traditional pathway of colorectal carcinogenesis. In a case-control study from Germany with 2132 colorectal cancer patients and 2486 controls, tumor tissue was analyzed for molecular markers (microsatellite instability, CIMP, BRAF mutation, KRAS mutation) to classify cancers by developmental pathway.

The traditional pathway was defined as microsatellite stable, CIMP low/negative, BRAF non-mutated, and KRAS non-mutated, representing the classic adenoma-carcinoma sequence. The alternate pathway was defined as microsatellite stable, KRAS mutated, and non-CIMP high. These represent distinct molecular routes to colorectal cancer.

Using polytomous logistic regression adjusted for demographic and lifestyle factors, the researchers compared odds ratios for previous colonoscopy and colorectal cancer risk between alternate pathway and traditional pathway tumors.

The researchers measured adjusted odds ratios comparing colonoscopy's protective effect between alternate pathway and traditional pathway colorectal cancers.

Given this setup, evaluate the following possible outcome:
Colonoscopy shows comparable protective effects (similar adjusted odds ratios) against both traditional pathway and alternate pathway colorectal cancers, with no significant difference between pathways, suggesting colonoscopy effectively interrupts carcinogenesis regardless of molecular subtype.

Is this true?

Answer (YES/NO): YES